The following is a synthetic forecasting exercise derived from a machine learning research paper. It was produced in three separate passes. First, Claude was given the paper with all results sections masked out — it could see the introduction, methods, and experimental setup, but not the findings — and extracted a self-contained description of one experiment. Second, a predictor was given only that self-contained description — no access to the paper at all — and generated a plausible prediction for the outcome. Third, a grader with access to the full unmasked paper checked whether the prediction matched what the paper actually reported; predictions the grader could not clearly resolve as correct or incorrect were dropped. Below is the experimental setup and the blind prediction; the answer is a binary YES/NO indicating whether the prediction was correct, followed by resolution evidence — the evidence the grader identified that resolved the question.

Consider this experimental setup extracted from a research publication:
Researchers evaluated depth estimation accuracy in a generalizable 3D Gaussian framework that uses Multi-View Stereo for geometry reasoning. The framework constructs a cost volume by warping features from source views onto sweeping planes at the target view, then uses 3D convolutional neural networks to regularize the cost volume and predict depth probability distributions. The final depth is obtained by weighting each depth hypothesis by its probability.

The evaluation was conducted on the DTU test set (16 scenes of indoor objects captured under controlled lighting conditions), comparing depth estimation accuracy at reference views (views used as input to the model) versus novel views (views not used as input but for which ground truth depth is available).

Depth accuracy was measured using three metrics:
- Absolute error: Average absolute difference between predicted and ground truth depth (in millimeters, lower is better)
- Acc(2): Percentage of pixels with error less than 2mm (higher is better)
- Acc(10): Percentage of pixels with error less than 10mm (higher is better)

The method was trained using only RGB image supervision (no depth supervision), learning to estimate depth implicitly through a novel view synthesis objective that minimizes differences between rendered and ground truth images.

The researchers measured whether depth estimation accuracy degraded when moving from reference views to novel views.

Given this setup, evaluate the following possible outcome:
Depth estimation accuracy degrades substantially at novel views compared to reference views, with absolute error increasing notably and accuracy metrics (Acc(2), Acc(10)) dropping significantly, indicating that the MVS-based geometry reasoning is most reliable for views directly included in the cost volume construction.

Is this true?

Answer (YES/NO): NO